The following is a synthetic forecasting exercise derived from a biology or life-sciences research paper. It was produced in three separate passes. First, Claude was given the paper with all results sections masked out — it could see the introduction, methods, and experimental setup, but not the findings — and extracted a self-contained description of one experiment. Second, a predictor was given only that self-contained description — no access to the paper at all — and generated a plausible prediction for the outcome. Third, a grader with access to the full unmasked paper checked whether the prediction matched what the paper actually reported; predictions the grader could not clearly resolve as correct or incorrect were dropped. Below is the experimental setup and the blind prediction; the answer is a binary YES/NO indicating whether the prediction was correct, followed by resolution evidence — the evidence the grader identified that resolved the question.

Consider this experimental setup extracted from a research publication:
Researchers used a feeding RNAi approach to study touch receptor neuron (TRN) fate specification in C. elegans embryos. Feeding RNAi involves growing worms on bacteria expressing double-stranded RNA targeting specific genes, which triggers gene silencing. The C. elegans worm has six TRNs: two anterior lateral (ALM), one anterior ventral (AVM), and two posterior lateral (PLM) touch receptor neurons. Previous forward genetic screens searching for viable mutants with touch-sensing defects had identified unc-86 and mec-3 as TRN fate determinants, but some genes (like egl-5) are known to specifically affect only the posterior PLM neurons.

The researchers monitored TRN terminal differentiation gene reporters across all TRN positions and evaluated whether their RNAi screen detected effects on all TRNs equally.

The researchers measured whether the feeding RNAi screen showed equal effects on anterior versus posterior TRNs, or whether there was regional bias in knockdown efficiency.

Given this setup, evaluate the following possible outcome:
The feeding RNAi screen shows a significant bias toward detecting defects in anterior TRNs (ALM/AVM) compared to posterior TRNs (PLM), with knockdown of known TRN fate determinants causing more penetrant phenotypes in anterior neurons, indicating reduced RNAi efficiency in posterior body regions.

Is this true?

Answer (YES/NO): YES